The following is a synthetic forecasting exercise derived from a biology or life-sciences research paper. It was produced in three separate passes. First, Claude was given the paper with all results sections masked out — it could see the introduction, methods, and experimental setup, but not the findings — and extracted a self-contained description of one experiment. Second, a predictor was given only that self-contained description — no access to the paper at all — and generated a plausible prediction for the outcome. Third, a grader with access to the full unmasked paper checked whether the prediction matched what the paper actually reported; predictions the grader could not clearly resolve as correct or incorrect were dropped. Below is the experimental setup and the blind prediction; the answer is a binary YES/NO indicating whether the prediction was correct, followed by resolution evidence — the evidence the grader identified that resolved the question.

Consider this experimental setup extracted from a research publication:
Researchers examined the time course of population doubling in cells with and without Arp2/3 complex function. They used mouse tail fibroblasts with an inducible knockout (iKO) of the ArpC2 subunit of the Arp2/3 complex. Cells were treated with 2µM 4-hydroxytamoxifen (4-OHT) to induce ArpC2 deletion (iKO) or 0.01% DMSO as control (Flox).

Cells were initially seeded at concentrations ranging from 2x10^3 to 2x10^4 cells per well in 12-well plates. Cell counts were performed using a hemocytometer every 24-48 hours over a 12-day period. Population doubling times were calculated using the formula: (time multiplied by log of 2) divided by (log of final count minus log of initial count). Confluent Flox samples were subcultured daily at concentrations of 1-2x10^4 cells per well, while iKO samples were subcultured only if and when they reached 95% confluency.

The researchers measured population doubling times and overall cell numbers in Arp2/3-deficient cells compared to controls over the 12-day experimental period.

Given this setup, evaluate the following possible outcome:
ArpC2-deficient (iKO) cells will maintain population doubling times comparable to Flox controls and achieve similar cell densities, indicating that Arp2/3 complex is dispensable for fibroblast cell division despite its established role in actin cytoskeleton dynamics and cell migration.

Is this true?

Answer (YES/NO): NO